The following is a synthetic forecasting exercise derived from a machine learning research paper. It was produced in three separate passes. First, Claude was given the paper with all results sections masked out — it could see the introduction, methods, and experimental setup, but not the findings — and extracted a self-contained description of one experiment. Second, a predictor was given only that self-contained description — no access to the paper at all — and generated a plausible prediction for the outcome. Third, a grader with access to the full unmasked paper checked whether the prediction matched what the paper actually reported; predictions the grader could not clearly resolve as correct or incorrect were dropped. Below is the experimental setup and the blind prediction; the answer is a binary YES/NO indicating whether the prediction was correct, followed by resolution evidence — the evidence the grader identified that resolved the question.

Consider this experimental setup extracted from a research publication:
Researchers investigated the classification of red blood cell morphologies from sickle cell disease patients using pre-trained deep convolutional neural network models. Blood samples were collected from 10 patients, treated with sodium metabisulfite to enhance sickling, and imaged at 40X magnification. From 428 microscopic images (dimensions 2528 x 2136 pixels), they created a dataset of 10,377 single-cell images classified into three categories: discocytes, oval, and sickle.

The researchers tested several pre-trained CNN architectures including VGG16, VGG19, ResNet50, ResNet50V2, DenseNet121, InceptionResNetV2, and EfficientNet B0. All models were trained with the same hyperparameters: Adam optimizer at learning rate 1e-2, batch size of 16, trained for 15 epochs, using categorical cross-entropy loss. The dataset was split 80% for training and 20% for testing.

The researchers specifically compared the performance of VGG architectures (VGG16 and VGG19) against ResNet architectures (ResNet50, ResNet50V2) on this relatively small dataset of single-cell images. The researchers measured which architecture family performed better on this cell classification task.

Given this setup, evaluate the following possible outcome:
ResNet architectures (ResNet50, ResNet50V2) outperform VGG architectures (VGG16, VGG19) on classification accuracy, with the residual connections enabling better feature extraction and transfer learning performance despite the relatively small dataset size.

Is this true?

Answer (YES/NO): YES